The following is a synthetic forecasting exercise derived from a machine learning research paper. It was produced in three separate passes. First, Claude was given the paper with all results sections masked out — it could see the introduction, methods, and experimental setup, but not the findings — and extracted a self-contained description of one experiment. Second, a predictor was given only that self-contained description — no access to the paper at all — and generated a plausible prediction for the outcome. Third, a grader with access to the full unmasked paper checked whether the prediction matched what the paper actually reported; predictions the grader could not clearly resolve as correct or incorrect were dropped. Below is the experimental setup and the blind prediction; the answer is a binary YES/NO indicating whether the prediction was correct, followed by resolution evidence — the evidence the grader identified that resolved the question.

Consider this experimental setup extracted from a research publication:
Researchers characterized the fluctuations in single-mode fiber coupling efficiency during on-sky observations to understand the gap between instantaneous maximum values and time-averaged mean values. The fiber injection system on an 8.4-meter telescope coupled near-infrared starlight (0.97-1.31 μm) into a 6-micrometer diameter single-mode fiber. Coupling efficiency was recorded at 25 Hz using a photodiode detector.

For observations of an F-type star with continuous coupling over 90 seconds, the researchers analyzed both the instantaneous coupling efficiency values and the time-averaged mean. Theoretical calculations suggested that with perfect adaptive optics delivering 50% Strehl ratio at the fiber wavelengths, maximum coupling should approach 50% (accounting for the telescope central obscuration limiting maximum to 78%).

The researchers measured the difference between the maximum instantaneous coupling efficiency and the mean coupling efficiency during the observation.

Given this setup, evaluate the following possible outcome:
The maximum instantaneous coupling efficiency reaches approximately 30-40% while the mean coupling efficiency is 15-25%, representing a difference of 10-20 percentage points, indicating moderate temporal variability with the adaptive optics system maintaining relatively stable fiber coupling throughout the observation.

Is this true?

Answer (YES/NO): NO